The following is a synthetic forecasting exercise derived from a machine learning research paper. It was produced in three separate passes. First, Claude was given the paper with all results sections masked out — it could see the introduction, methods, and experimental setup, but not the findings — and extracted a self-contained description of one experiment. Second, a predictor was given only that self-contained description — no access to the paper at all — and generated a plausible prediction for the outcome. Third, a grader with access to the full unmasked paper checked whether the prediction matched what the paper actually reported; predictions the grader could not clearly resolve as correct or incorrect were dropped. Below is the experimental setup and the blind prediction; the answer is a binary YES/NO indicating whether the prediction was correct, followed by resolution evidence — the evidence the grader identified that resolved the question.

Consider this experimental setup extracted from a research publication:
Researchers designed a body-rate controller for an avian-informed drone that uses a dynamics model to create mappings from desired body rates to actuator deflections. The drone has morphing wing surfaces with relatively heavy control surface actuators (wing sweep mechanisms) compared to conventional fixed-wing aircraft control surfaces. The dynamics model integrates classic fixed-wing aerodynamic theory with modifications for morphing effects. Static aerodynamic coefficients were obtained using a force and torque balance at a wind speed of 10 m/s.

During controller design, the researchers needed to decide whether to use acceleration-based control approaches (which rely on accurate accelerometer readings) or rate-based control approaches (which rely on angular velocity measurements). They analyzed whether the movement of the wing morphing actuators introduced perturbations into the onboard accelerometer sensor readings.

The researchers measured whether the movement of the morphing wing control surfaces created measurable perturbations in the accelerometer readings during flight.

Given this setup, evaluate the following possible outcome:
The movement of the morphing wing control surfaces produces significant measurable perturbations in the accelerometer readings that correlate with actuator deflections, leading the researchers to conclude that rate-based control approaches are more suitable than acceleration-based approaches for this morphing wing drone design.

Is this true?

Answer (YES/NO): YES